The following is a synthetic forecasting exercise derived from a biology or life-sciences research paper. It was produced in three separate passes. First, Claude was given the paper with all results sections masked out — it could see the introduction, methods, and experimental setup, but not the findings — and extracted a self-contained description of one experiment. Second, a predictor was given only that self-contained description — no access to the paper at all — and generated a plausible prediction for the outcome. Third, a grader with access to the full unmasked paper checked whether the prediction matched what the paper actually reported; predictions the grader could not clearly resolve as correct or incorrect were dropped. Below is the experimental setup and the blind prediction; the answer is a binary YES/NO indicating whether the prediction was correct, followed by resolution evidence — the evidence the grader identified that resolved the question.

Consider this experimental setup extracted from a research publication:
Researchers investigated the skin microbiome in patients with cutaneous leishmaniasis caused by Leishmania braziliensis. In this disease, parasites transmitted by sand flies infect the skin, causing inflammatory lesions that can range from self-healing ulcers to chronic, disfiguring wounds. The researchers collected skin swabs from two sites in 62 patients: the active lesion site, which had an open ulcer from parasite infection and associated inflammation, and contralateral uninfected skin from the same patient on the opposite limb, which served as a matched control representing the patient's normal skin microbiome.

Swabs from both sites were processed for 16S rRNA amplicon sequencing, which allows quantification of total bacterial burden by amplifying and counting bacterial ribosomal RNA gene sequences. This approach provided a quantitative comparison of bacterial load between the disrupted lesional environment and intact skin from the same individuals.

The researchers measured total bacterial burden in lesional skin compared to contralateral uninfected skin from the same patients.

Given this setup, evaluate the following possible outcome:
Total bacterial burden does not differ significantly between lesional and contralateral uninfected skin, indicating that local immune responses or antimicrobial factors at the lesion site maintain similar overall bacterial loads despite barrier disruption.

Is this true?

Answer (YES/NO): NO